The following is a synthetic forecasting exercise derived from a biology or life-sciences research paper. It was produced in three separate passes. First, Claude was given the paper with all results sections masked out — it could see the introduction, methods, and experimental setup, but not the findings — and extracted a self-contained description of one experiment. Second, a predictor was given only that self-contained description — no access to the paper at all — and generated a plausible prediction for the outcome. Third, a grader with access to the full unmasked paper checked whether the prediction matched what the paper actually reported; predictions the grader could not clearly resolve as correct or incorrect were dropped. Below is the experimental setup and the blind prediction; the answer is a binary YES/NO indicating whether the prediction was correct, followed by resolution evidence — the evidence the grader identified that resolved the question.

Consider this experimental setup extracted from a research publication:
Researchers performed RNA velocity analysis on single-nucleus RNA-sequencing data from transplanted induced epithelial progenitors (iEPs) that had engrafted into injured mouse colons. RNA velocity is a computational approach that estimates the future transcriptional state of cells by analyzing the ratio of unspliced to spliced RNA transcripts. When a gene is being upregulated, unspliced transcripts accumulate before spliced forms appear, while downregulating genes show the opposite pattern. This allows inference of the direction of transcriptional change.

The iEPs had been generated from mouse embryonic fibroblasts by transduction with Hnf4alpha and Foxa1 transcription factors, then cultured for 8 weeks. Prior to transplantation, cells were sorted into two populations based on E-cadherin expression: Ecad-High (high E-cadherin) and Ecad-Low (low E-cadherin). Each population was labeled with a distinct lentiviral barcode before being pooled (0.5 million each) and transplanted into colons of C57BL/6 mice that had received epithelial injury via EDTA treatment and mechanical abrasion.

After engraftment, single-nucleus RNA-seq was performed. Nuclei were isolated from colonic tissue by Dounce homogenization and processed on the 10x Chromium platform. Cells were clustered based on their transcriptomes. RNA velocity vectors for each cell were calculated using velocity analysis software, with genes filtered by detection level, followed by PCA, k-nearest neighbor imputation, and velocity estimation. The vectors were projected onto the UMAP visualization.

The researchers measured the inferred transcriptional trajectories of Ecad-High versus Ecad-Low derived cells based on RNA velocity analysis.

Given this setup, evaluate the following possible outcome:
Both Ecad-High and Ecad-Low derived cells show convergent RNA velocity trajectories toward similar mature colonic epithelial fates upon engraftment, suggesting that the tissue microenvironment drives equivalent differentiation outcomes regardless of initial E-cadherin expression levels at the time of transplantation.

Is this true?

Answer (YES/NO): NO